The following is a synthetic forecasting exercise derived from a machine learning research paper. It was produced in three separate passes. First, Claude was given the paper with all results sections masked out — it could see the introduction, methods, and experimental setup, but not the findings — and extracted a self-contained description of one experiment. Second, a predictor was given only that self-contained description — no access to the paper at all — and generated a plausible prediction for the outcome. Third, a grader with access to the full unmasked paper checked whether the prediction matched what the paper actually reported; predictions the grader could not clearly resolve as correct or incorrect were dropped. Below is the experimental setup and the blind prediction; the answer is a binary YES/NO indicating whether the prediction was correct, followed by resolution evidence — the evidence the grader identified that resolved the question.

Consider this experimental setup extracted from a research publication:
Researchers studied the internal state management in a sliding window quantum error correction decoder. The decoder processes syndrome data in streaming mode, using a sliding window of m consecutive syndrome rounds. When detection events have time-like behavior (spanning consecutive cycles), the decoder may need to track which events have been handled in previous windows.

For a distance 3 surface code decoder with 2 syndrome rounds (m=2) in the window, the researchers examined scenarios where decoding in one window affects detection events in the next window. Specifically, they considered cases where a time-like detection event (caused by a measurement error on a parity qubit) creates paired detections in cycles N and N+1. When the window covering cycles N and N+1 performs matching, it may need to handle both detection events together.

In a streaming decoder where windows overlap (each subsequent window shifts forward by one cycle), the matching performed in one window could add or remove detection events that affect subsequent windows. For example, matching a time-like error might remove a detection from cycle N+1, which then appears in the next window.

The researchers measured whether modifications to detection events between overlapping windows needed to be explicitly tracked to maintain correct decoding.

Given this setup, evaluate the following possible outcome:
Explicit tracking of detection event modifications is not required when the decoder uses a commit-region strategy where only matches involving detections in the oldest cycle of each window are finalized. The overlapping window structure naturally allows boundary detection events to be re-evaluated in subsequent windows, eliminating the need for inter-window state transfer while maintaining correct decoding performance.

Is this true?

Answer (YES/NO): NO